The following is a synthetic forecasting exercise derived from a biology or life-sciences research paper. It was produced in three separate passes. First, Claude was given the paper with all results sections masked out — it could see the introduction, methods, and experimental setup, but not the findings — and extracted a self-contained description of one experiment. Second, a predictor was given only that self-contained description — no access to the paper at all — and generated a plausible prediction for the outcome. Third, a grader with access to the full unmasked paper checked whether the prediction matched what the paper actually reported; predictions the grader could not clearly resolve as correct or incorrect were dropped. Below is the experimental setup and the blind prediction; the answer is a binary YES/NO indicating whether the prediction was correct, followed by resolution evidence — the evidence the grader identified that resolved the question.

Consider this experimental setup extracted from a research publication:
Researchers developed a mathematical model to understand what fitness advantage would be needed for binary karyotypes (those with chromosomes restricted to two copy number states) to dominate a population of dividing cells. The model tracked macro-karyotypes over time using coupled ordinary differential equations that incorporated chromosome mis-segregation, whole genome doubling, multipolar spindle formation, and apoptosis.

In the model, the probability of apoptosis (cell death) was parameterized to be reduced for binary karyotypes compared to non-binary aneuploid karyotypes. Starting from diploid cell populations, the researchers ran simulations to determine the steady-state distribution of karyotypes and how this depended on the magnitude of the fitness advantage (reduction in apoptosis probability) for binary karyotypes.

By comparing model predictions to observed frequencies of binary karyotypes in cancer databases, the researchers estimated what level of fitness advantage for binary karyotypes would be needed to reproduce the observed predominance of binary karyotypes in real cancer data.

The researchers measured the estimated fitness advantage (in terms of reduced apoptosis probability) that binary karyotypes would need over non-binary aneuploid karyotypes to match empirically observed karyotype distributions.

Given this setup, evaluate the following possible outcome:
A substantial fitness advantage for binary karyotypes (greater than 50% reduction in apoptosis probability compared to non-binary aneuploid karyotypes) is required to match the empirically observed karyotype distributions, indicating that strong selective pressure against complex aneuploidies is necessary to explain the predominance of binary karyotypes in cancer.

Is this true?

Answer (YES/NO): NO